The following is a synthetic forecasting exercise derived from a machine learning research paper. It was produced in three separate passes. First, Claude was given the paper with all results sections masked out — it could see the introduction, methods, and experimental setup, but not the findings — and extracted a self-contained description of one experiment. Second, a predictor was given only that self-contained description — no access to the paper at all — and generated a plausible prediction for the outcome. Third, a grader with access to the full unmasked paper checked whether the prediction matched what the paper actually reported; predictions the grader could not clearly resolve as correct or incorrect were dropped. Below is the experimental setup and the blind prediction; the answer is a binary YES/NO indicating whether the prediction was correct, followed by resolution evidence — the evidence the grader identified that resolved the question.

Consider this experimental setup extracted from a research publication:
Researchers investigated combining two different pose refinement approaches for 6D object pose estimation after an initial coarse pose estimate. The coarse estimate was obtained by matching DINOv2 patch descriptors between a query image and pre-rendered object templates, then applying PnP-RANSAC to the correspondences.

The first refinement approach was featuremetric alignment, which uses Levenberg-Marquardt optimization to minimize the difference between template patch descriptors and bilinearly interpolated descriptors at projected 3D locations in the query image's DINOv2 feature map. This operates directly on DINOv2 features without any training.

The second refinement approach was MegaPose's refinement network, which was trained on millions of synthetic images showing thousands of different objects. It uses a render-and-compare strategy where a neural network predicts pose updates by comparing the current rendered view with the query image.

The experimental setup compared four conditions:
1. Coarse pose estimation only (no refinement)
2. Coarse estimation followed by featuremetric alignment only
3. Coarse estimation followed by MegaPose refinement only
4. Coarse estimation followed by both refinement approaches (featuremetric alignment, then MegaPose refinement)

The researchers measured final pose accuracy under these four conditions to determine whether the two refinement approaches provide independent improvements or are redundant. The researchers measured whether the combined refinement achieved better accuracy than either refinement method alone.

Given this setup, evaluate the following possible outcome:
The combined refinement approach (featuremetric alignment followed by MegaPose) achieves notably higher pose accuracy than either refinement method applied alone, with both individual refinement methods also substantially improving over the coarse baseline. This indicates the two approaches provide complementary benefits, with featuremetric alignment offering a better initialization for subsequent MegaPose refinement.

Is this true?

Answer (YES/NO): NO